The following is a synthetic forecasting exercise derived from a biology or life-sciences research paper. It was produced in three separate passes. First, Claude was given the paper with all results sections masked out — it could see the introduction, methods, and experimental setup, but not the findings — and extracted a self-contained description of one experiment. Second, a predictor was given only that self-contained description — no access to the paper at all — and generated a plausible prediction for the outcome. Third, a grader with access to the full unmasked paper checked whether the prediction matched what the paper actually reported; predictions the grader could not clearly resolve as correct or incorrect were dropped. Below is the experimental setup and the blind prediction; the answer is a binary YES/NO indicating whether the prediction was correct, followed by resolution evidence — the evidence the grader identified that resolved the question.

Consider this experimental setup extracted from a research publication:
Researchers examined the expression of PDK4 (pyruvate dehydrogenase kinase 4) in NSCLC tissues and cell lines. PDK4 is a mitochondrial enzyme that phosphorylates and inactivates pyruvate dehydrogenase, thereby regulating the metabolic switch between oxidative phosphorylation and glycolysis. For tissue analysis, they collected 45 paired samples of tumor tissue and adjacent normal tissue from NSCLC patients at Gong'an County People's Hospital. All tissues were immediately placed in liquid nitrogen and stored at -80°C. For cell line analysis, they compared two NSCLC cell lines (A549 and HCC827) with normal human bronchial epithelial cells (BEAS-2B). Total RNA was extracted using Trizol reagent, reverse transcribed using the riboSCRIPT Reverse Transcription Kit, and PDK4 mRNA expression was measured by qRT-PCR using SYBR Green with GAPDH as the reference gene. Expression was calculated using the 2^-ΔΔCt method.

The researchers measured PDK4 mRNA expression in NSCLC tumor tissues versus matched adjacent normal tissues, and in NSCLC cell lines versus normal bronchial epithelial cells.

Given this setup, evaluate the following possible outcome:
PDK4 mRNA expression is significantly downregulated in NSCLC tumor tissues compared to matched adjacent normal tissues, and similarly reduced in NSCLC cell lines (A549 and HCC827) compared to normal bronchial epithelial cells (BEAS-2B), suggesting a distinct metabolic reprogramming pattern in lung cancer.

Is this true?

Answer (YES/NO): NO